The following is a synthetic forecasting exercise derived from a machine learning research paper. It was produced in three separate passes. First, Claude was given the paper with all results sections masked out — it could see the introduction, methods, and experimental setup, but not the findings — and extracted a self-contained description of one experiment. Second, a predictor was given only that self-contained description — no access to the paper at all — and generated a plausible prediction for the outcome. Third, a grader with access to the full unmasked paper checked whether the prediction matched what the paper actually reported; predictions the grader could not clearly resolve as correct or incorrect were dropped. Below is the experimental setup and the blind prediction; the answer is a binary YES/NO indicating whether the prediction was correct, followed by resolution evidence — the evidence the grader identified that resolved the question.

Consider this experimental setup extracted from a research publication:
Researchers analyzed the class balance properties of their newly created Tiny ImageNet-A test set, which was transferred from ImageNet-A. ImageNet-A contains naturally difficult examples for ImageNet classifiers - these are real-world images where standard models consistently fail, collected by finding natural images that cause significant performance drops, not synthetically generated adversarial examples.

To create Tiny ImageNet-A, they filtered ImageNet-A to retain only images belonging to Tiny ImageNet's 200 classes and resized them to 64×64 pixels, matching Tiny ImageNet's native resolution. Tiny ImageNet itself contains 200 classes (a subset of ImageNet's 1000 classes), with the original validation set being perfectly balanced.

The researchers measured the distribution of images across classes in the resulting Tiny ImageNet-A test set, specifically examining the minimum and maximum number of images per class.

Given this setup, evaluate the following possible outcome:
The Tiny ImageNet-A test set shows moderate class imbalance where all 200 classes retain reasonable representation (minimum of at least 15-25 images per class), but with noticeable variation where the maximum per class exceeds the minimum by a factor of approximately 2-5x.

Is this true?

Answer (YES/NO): NO